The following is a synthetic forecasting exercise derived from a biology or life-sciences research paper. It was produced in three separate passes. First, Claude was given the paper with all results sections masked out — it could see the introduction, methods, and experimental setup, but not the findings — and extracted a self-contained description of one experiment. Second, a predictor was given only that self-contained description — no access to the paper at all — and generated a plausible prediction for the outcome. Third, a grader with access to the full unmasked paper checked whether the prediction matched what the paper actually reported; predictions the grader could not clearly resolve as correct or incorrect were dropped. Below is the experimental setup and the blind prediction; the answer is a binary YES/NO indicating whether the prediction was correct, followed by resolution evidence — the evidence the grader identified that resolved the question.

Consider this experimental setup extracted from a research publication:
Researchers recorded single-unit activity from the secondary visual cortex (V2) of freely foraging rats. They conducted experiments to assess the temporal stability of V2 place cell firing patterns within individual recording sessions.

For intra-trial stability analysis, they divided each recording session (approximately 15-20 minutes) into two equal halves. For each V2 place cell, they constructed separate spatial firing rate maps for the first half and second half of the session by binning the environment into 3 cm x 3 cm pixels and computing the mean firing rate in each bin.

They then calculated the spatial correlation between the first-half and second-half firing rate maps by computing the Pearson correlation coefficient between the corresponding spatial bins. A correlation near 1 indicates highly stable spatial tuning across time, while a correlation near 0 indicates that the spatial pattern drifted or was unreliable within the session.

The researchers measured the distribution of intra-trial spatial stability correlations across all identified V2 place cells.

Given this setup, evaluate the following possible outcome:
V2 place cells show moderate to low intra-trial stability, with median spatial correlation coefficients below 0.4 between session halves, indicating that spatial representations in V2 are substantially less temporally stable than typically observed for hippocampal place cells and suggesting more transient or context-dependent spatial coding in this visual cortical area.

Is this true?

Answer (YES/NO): NO